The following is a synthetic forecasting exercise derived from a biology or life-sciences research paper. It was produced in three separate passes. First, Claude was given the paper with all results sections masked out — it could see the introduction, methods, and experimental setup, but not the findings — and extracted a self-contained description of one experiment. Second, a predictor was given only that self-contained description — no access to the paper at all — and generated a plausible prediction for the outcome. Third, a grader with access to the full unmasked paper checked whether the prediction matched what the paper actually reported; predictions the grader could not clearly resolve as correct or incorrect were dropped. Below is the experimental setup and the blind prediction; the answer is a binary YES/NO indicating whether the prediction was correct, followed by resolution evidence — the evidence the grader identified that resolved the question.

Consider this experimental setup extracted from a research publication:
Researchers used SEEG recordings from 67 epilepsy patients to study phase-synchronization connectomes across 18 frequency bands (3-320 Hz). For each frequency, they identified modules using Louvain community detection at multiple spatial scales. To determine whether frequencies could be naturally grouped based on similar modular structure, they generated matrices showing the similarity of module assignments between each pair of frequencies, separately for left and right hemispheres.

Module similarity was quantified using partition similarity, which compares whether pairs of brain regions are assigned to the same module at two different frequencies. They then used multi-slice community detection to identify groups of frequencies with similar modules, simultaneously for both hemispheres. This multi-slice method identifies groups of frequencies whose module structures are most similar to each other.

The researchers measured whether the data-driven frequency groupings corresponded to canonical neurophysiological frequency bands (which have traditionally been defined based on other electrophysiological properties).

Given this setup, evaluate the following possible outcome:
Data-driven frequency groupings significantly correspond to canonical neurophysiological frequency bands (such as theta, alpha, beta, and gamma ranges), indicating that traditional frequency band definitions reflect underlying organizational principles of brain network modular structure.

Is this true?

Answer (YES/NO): YES